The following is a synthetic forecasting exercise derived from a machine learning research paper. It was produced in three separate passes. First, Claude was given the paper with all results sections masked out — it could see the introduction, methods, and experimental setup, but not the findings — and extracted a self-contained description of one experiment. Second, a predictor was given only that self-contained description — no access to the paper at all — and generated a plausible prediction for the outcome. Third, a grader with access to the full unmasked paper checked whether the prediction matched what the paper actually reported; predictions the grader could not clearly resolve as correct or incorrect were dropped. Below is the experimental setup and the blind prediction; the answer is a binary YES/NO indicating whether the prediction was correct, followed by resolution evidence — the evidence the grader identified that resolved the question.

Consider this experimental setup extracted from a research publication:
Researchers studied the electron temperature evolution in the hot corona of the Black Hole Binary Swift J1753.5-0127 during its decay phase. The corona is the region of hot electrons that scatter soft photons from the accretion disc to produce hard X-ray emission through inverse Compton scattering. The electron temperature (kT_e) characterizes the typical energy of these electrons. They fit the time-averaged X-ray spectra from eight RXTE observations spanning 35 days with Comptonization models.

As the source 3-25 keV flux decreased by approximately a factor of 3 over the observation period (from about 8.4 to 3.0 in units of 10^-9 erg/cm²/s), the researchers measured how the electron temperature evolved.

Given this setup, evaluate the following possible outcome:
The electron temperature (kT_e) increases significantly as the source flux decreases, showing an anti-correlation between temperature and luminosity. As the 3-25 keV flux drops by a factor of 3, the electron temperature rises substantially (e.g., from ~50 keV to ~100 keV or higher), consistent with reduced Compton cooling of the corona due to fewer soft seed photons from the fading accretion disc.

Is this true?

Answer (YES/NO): NO